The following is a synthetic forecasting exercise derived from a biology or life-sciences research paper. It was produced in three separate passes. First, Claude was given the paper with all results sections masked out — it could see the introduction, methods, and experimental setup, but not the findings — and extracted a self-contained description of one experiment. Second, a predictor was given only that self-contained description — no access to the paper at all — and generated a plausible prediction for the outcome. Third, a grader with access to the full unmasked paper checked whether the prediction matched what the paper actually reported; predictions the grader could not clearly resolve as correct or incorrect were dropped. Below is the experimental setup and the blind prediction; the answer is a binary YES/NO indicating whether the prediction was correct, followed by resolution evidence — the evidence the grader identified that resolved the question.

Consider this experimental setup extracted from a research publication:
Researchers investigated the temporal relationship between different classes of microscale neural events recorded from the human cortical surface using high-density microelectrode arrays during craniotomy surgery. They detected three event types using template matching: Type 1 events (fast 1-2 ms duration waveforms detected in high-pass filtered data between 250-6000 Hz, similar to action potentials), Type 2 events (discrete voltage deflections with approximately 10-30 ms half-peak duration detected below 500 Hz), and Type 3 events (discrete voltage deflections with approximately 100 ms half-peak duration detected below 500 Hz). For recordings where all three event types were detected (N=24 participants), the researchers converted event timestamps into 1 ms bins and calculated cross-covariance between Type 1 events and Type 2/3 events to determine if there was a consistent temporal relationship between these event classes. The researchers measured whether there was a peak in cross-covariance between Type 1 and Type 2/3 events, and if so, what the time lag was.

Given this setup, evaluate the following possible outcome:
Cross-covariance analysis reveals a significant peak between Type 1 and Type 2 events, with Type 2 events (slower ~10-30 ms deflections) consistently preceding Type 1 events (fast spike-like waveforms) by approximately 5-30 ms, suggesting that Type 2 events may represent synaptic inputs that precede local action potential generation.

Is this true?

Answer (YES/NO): NO